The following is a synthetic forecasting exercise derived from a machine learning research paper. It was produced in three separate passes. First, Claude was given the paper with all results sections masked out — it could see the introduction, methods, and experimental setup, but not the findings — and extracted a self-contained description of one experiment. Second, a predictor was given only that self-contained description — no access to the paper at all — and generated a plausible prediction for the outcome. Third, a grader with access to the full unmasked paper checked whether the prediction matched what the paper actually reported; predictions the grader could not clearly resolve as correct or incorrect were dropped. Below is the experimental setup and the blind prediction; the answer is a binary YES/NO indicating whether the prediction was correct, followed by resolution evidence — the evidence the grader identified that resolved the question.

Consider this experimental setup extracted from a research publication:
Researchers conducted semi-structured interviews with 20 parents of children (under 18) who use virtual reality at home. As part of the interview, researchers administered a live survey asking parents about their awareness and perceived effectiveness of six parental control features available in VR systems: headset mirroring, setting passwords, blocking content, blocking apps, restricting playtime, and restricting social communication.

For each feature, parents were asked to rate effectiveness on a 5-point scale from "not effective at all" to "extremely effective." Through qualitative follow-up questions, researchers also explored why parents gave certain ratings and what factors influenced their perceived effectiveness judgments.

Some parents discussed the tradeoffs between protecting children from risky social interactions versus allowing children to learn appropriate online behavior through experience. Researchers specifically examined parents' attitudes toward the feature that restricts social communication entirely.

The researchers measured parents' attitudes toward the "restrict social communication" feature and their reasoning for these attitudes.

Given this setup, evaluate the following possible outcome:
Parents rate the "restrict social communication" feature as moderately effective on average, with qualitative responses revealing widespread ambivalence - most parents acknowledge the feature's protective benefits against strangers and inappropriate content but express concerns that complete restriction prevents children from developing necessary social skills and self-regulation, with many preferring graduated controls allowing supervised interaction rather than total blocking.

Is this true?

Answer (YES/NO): NO